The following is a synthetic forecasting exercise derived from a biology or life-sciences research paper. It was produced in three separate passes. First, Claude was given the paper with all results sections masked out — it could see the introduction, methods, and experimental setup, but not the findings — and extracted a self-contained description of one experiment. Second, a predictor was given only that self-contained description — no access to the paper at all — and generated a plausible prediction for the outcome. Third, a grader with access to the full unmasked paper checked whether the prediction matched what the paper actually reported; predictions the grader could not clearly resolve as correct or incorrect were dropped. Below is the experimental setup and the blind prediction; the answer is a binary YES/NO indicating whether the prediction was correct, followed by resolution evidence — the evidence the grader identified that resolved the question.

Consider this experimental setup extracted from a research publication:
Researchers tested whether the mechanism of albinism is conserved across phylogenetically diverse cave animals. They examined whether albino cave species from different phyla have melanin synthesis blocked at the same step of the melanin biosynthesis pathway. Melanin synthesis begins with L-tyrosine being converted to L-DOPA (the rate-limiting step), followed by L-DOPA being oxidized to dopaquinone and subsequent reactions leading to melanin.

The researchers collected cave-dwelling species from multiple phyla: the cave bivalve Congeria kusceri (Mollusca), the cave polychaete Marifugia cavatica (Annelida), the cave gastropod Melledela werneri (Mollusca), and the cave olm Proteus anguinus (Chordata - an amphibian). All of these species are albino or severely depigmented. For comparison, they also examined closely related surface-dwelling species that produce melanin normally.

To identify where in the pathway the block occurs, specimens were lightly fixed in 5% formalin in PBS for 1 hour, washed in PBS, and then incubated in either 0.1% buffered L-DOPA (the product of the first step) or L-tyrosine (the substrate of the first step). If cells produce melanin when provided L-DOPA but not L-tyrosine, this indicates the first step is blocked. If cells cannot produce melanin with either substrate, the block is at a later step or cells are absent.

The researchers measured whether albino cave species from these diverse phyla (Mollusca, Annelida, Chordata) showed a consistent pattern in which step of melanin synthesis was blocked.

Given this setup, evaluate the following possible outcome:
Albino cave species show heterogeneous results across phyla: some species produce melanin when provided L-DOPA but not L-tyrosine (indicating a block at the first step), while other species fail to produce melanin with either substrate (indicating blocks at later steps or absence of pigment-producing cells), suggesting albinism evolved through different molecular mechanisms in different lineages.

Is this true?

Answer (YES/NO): NO